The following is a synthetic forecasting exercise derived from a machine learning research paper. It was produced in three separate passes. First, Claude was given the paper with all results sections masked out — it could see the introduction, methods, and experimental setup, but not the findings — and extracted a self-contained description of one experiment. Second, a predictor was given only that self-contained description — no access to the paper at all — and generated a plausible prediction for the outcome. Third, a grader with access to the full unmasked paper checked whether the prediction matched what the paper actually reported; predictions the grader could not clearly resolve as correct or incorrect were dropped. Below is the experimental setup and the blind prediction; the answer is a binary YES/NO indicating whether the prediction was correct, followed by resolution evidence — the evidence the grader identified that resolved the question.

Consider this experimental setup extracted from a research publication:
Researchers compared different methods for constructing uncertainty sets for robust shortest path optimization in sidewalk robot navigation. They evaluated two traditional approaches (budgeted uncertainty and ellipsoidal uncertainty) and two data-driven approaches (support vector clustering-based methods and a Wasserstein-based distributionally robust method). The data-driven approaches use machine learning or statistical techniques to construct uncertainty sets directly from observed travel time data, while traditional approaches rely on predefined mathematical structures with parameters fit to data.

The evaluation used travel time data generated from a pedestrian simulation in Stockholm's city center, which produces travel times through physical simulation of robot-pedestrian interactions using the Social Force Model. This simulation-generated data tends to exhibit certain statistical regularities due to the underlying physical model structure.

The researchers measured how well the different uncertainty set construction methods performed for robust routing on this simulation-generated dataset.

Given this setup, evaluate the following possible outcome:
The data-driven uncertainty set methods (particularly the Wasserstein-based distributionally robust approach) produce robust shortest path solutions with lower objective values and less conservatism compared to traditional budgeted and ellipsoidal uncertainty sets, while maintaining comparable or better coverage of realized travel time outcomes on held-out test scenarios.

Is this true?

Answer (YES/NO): NO